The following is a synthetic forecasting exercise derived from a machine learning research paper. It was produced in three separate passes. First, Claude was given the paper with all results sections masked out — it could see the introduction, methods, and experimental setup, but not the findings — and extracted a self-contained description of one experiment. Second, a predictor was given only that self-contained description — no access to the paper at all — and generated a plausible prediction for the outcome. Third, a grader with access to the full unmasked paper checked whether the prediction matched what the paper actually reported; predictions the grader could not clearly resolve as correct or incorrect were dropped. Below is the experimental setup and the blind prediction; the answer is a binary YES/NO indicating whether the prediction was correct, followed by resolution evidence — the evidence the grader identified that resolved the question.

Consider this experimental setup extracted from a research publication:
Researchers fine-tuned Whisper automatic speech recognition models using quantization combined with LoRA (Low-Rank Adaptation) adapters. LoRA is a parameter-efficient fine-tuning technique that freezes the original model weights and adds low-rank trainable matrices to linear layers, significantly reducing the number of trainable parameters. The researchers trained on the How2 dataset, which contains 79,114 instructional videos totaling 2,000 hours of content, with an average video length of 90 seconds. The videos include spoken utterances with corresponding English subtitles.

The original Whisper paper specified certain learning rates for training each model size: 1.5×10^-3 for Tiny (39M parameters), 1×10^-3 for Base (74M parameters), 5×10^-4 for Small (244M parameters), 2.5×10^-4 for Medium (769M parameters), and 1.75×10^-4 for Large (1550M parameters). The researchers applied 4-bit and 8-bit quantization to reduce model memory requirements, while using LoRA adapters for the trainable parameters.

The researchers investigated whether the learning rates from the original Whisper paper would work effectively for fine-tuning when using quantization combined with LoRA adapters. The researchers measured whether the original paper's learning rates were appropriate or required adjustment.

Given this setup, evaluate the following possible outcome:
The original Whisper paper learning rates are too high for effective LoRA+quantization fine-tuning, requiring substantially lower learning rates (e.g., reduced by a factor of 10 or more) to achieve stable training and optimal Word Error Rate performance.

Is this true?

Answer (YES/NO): YES